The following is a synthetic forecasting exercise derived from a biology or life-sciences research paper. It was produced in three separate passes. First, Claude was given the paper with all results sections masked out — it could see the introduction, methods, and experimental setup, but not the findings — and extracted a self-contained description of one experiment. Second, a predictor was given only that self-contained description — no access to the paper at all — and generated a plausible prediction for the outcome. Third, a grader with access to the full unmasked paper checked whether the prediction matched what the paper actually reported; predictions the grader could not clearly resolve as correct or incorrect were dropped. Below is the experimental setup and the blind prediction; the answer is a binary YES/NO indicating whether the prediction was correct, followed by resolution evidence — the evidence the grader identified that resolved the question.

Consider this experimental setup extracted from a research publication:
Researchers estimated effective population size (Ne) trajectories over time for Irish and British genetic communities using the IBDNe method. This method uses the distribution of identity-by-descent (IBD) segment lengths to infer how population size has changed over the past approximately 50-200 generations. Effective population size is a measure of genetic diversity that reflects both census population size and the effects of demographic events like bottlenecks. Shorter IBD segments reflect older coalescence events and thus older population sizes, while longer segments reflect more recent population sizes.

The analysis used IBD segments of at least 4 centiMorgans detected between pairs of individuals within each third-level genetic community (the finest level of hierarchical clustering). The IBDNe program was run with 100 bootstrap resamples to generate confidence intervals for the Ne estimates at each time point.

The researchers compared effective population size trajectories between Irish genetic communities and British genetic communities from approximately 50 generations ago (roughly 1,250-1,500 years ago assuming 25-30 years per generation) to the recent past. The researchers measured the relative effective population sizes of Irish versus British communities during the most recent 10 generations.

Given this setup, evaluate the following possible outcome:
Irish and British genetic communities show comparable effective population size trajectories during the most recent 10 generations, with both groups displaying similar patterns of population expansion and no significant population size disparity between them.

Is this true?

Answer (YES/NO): NO